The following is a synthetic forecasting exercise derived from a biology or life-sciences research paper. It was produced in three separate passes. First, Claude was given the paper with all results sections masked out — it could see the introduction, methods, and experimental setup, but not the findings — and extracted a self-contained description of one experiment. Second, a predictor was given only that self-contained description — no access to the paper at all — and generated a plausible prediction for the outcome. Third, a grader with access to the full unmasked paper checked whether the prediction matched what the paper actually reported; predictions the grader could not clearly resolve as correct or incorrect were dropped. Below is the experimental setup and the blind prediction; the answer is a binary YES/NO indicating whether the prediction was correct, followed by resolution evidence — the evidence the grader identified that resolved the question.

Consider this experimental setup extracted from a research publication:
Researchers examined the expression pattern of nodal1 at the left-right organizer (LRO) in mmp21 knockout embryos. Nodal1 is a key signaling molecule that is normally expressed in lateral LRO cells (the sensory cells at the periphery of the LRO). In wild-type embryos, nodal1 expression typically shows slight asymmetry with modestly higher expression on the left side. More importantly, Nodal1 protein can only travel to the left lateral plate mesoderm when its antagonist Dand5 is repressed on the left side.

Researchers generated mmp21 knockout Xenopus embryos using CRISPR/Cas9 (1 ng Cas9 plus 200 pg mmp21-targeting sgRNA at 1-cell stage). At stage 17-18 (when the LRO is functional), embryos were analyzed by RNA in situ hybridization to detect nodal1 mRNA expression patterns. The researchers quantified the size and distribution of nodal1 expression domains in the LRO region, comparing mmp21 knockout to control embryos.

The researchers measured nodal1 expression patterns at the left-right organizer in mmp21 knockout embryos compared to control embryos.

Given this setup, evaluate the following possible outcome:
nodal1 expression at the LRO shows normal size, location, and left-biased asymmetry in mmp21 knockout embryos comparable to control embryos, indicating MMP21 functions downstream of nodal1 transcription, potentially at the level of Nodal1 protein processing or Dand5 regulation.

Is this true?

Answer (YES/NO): YES